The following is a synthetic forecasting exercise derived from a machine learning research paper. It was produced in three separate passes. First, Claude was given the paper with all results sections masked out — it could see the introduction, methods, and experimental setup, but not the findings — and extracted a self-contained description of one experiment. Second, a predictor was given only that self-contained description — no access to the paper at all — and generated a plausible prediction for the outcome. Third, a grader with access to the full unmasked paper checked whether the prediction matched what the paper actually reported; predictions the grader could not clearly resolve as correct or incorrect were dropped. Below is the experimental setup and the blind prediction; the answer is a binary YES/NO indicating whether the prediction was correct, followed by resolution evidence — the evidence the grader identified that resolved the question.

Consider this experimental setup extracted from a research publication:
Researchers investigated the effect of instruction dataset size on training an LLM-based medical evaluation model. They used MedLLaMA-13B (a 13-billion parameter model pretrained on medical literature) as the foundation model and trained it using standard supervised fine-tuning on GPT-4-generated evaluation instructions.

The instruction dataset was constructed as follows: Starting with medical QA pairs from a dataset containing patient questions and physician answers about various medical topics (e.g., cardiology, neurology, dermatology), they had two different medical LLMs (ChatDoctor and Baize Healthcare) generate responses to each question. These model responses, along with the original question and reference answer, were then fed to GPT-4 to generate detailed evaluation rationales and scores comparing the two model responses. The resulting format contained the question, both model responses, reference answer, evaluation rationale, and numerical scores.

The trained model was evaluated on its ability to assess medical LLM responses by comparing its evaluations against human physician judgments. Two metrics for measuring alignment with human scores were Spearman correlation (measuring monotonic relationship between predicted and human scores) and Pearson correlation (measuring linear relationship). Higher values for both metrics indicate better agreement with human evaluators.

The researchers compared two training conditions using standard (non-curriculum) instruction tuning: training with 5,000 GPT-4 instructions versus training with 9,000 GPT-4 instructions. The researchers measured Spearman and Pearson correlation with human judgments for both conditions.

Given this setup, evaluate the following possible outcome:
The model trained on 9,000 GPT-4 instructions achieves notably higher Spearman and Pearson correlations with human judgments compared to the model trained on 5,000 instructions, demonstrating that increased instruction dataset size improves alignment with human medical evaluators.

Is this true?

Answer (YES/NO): NO